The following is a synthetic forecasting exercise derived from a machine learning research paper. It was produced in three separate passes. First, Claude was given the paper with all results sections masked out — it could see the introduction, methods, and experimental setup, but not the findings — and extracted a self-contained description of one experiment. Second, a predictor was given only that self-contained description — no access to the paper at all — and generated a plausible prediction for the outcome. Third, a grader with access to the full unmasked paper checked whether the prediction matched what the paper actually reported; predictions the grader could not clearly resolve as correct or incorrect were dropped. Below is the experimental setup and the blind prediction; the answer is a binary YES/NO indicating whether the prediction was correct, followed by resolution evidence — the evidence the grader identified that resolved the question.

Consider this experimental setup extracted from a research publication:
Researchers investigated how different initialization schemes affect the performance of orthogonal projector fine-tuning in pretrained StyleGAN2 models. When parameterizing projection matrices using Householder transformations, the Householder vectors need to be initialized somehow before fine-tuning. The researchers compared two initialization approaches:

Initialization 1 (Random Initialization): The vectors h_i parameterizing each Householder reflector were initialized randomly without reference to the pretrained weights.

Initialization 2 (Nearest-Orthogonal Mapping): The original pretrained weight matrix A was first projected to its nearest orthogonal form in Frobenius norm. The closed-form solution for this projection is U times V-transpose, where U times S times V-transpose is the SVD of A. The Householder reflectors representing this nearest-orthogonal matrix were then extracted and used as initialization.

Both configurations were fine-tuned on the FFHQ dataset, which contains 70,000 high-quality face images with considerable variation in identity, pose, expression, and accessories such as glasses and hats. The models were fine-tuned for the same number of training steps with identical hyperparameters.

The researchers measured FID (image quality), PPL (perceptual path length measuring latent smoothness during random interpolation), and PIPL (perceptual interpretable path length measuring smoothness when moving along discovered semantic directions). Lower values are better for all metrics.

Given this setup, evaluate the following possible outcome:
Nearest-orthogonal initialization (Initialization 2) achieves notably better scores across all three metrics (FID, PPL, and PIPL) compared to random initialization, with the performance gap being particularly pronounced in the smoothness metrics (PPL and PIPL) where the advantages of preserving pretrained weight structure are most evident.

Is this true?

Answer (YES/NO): NO